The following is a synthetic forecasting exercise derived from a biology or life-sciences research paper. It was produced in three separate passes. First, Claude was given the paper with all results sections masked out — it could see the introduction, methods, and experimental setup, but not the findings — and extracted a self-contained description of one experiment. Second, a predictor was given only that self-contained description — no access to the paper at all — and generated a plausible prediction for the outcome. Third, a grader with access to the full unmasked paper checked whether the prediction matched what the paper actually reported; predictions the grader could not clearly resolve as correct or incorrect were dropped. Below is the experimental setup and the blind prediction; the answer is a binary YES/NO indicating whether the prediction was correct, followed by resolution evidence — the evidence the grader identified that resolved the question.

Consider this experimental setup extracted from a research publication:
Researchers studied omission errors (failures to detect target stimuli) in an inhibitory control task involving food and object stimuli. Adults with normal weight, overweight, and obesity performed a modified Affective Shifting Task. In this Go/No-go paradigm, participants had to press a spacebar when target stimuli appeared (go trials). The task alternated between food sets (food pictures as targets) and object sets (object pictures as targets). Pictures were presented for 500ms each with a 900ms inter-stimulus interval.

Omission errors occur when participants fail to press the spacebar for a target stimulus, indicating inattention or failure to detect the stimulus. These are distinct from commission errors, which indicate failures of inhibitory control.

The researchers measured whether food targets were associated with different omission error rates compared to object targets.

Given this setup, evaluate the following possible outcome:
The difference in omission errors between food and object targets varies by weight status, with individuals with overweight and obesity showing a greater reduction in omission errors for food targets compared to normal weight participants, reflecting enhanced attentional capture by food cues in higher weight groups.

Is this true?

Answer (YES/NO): NO